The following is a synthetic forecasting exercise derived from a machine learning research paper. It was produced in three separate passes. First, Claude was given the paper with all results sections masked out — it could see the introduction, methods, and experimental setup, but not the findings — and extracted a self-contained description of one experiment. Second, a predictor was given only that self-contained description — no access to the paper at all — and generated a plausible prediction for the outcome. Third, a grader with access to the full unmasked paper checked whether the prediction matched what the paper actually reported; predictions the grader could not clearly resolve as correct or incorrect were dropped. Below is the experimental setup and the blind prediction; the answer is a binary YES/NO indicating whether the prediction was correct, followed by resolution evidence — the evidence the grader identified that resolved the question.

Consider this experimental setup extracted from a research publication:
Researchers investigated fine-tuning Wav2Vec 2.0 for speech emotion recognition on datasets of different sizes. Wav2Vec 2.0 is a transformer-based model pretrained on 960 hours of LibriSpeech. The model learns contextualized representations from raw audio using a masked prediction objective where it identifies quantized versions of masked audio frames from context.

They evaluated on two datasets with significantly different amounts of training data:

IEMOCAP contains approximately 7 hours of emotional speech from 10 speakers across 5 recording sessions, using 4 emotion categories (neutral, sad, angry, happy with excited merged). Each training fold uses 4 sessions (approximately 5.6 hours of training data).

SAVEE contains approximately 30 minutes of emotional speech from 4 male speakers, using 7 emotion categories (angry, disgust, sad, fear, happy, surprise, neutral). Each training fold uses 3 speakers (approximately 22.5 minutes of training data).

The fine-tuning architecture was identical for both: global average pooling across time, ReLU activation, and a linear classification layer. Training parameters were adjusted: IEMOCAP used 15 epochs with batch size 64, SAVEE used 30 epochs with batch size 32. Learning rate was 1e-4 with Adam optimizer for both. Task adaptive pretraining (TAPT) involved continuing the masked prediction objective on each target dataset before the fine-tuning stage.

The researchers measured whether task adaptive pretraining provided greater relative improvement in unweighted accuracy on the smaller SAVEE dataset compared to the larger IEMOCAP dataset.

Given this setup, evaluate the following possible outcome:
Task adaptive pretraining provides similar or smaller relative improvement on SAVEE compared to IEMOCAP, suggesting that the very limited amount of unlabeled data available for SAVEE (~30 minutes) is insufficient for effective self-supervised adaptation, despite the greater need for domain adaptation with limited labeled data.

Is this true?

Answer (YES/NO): NO